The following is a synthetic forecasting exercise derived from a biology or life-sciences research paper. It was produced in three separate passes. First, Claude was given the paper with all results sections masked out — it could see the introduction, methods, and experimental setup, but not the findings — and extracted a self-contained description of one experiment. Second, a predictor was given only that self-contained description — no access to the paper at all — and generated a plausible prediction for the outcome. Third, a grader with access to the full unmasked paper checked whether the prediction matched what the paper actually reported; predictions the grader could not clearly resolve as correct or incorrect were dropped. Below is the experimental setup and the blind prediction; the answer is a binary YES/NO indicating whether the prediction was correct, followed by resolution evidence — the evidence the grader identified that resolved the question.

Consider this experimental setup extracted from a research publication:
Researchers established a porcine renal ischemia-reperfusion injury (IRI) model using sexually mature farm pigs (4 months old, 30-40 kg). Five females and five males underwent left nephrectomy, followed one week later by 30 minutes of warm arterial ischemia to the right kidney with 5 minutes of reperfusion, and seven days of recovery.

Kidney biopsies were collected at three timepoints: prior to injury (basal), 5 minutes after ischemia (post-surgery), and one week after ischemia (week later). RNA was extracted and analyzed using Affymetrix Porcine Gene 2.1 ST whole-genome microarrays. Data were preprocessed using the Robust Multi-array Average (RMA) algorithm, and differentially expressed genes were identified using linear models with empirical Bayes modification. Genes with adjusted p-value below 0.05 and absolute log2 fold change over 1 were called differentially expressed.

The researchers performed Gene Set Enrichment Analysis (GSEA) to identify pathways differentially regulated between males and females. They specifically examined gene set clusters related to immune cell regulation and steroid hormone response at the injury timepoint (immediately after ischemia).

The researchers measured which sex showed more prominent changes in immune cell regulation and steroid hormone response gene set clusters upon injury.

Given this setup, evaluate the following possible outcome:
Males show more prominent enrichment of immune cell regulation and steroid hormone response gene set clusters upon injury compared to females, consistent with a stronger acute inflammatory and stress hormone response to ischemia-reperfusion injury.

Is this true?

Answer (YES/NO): YES